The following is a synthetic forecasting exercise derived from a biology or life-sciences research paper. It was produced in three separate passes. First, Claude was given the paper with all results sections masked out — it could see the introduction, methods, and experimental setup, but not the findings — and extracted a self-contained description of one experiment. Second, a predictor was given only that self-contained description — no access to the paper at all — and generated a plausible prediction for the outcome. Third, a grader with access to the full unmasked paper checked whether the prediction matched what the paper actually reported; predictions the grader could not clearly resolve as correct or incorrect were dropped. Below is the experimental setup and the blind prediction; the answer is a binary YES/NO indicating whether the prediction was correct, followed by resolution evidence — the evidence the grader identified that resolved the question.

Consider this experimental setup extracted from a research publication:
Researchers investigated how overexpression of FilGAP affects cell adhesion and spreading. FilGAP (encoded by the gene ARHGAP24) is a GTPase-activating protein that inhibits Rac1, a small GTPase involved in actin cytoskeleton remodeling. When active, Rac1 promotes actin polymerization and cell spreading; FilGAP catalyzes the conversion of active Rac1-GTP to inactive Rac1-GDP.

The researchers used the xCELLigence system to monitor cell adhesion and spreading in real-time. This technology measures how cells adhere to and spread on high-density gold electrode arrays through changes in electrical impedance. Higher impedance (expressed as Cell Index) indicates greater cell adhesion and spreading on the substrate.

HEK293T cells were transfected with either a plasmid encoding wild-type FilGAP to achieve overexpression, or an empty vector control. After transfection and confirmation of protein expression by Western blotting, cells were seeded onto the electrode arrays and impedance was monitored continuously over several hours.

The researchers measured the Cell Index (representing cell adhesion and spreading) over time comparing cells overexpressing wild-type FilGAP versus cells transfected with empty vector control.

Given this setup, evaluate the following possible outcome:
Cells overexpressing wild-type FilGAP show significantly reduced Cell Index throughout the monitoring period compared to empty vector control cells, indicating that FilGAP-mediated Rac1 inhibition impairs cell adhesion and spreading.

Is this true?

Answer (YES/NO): YES